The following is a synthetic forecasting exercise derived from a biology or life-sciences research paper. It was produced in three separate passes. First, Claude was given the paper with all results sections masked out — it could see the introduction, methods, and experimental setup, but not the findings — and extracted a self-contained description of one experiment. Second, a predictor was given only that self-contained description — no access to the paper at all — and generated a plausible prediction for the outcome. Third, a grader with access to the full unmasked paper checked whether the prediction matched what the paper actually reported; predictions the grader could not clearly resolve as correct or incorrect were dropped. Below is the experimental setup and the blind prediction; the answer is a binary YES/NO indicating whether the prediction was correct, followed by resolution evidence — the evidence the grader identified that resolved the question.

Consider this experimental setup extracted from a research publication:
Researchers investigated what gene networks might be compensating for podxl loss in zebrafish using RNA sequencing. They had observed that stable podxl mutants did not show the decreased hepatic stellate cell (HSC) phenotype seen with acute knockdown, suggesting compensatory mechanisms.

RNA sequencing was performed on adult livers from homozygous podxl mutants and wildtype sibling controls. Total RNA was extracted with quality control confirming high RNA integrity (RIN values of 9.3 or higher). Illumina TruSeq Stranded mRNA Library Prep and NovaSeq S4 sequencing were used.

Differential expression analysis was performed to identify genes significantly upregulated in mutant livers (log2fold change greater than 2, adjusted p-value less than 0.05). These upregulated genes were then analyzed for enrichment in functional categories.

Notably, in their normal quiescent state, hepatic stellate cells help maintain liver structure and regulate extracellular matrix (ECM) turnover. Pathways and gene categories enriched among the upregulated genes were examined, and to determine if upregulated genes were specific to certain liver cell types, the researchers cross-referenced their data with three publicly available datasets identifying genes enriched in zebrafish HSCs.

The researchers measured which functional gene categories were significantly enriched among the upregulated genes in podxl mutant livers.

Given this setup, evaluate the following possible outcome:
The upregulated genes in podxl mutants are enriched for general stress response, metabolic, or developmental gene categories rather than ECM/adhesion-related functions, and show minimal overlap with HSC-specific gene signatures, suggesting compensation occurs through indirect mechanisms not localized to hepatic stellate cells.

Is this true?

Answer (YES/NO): NO